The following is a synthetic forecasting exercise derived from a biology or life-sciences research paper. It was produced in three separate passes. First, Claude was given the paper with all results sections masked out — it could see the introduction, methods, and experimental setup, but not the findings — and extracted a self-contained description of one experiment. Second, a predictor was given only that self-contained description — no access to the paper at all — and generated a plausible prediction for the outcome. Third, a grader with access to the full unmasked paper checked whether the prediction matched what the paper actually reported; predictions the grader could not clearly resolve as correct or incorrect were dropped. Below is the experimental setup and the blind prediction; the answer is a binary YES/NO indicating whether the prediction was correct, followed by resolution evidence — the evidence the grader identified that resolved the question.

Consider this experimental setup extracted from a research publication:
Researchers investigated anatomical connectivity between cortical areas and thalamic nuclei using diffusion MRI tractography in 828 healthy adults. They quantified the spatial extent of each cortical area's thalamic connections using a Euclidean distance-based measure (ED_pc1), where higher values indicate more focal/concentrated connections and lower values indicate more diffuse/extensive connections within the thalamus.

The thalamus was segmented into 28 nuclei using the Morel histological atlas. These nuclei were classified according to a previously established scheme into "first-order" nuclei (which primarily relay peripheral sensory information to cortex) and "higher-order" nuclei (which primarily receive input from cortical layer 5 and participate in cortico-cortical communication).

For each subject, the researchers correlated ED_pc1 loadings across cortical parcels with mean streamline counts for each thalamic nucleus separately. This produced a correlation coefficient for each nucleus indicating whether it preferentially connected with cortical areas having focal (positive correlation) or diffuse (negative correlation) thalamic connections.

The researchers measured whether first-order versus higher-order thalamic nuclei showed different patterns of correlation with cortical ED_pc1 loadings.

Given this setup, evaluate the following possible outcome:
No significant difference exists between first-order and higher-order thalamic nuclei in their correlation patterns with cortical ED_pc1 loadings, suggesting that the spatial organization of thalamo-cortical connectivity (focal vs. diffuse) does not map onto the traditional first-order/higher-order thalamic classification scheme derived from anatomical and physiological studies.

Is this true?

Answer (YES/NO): NO